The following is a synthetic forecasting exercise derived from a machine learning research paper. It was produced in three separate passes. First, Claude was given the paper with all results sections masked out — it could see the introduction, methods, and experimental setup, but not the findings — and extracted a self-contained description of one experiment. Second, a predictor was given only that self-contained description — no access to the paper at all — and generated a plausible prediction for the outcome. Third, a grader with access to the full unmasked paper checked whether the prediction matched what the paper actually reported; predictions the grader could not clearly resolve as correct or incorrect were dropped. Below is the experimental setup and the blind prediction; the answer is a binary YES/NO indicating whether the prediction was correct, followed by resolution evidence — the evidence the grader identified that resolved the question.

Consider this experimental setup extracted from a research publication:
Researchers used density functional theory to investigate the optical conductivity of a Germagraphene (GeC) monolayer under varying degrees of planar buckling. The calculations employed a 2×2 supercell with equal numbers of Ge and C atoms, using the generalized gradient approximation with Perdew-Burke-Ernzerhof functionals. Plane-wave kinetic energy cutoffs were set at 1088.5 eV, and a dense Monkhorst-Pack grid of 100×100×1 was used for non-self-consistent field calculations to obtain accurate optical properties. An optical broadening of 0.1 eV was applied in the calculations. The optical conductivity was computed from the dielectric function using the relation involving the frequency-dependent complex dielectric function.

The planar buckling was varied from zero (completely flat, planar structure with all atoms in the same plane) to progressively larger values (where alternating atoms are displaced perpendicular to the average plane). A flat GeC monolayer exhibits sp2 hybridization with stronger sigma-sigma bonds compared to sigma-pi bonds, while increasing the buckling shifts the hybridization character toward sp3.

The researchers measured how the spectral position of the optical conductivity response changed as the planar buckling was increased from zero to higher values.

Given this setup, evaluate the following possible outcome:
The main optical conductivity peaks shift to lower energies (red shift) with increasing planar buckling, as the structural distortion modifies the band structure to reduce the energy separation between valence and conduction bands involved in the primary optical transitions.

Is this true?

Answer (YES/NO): YES